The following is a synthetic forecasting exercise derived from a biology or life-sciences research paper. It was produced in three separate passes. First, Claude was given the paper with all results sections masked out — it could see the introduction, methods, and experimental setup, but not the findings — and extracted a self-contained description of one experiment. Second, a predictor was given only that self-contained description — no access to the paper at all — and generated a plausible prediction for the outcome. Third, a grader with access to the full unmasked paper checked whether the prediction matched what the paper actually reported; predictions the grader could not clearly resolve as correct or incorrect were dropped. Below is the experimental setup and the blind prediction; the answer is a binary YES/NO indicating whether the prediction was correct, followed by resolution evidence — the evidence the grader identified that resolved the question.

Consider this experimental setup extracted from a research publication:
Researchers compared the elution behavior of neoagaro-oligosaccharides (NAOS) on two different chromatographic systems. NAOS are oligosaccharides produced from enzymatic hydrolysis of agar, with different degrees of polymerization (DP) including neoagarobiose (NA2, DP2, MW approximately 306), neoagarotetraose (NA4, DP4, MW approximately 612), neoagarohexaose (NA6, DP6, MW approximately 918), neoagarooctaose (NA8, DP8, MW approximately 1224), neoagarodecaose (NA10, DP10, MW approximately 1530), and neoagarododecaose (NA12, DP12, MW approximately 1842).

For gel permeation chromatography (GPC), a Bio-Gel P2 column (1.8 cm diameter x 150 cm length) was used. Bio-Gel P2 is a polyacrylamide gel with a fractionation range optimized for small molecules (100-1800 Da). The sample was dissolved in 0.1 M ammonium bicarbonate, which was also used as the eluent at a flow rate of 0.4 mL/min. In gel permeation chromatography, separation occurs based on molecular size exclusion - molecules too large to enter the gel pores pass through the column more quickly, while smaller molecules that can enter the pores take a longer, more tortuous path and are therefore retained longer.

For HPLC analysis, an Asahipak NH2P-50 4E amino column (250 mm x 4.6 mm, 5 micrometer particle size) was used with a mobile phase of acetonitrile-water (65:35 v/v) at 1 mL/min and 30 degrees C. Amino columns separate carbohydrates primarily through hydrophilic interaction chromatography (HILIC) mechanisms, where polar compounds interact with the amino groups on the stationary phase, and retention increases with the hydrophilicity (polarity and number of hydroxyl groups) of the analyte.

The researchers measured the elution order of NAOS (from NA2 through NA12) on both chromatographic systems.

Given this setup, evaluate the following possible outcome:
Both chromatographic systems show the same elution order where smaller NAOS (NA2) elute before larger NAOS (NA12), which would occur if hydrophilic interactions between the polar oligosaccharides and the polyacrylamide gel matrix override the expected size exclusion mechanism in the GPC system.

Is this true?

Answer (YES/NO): NO